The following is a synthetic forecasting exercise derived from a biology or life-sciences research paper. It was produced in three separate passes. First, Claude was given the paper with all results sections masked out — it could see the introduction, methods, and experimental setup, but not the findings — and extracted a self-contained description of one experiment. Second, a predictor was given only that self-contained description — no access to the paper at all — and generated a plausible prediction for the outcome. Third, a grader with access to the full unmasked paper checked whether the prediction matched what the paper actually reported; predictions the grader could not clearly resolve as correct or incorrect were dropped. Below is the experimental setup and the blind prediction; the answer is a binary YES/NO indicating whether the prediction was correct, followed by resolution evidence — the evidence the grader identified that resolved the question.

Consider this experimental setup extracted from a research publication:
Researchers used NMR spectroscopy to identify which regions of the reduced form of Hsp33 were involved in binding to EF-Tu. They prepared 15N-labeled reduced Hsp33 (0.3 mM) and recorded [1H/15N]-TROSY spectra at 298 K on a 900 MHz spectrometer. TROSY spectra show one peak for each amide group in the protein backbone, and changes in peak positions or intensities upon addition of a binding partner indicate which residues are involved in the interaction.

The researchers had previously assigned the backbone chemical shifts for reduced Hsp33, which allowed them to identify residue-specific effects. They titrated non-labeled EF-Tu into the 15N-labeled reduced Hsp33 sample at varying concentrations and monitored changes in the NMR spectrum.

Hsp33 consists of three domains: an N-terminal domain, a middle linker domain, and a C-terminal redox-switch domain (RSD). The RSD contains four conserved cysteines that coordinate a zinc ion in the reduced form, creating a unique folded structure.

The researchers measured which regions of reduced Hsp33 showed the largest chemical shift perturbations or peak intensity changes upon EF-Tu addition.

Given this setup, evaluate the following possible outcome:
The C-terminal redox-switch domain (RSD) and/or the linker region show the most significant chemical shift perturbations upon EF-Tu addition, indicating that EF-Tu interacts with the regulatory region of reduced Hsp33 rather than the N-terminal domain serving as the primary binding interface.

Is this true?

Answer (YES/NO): YES